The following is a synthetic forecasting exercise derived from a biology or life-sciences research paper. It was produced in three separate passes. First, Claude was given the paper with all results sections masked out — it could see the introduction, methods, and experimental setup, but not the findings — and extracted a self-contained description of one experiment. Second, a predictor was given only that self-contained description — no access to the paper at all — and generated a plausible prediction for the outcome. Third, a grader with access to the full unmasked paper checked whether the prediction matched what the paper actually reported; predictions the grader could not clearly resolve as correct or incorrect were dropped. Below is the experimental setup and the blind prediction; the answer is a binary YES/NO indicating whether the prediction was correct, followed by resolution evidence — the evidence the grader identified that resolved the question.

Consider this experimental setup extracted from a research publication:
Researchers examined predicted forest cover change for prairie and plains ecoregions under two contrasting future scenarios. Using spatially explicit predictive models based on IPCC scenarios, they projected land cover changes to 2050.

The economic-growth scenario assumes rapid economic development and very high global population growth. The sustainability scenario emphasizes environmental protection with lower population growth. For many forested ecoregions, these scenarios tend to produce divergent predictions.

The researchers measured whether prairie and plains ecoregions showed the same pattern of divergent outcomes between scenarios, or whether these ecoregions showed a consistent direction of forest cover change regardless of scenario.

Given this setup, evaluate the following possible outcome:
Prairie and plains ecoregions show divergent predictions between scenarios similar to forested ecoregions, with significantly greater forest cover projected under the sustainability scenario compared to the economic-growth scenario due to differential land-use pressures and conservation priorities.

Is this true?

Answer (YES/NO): NO